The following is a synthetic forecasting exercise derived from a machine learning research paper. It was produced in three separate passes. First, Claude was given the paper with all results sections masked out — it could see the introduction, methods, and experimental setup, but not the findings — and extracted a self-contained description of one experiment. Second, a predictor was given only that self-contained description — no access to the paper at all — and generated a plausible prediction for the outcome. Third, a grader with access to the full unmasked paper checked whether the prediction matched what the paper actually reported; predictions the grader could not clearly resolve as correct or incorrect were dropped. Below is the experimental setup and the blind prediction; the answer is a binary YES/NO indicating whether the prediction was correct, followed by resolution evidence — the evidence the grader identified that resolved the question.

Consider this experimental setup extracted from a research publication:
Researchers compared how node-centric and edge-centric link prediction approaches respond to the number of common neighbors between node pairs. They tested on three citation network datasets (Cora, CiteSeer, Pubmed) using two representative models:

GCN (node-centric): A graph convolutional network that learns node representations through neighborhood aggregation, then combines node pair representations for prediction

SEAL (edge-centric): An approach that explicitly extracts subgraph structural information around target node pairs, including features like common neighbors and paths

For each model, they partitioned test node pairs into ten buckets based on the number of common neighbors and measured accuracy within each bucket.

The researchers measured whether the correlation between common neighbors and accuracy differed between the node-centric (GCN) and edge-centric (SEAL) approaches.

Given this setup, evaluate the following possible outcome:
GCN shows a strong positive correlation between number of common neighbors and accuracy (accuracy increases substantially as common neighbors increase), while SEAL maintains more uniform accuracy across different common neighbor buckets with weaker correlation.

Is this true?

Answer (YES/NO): NO